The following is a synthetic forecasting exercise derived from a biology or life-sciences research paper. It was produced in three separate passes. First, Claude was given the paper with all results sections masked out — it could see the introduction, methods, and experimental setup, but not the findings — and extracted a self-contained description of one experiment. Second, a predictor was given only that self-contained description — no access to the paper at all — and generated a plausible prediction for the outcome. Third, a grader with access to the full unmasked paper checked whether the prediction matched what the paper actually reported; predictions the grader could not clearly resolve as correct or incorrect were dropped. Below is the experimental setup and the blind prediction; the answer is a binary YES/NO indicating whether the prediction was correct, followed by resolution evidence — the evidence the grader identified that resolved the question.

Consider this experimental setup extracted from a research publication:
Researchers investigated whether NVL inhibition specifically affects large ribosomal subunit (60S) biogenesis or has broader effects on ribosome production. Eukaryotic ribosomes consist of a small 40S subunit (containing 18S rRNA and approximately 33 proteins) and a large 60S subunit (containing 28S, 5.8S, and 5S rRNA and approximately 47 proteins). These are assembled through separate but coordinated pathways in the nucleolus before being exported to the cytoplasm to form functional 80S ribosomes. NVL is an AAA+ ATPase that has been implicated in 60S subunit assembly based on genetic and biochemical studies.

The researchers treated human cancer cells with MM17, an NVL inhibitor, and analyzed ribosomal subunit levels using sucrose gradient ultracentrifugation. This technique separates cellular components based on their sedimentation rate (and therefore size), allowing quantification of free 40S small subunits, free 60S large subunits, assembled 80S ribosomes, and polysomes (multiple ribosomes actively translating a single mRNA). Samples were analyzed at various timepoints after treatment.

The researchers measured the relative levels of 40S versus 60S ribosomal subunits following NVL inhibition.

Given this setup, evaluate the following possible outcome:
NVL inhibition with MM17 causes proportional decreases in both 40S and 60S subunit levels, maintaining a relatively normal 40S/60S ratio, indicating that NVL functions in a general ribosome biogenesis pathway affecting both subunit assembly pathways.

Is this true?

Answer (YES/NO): NO